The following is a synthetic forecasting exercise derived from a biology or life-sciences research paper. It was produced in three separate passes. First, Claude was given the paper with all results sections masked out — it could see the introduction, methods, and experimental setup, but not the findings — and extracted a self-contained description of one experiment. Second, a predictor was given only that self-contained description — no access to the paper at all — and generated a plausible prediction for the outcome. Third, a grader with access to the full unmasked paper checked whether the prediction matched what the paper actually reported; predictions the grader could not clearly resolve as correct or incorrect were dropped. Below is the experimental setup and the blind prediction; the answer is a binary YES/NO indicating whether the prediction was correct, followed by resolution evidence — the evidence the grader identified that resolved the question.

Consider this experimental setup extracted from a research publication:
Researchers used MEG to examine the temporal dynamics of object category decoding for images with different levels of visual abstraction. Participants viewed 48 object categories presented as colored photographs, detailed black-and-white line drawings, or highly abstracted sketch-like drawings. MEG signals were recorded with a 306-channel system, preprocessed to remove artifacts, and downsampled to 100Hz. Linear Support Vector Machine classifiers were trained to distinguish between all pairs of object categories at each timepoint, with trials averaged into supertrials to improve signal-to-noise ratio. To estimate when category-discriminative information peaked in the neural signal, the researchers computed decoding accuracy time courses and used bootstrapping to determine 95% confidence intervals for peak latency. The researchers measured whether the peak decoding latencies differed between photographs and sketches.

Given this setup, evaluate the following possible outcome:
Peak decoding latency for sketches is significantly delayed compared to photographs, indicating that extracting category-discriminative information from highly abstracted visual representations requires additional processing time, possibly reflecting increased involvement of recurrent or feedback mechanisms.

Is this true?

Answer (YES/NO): NO